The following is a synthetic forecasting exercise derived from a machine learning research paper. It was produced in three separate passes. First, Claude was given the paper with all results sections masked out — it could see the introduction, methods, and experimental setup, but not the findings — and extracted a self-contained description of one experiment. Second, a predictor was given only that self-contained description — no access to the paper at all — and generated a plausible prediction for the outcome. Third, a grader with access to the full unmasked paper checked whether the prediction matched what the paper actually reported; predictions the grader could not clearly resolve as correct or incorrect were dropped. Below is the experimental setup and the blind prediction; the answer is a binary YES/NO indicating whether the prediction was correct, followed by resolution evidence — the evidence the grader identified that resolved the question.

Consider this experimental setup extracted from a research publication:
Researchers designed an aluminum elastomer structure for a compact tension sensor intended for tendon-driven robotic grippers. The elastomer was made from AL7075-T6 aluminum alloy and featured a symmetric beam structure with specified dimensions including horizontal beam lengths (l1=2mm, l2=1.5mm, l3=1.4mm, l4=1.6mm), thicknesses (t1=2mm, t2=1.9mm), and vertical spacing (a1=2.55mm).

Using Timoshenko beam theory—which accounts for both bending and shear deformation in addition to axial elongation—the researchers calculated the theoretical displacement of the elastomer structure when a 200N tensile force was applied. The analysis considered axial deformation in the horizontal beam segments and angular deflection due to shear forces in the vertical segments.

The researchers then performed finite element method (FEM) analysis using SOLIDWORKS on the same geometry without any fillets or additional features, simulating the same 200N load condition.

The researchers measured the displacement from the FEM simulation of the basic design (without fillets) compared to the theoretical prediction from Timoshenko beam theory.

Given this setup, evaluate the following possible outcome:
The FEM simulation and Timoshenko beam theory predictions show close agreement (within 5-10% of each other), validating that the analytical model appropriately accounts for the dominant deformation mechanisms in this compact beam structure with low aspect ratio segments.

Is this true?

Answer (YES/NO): YES